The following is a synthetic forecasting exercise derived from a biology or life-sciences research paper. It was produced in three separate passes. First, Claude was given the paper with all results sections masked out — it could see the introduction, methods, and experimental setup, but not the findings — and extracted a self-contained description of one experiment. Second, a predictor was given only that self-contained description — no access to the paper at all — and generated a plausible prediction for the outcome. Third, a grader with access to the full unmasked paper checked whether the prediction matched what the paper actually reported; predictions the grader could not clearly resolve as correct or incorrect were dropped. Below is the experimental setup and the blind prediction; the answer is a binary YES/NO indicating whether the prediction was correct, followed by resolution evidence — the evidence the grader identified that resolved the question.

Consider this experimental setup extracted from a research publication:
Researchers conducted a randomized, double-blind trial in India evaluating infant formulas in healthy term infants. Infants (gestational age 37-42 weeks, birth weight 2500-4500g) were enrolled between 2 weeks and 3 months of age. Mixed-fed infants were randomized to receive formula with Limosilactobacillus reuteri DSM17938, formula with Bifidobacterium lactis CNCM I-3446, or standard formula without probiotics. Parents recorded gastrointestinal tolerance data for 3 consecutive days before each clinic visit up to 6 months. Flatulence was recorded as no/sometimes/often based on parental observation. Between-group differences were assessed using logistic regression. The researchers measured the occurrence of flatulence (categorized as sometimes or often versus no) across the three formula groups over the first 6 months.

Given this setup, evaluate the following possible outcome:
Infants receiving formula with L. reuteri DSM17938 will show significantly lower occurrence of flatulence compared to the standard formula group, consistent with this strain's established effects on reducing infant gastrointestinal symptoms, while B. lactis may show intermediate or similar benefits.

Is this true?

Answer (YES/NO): NO